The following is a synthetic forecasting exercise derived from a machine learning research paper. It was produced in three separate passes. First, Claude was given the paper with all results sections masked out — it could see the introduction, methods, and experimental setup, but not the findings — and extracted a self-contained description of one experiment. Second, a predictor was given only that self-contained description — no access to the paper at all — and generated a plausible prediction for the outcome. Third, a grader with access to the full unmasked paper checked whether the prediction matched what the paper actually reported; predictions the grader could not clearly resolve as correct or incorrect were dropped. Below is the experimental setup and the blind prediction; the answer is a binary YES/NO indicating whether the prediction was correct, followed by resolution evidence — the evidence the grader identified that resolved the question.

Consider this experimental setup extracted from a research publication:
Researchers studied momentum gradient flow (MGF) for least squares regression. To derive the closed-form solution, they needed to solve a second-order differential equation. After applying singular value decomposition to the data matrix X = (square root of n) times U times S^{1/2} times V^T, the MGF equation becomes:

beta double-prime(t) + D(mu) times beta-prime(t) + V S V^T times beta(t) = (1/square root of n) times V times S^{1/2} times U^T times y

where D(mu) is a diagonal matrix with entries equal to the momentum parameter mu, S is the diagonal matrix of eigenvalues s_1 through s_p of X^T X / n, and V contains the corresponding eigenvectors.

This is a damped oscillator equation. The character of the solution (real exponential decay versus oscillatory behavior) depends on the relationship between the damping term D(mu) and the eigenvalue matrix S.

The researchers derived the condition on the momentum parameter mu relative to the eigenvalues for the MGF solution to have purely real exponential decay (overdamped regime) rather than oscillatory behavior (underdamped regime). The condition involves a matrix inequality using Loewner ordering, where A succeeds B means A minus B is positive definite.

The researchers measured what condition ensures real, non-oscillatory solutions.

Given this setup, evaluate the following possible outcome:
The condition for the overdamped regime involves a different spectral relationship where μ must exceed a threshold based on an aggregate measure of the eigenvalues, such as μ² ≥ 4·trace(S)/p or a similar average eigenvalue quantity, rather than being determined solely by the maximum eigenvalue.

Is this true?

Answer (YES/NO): NO